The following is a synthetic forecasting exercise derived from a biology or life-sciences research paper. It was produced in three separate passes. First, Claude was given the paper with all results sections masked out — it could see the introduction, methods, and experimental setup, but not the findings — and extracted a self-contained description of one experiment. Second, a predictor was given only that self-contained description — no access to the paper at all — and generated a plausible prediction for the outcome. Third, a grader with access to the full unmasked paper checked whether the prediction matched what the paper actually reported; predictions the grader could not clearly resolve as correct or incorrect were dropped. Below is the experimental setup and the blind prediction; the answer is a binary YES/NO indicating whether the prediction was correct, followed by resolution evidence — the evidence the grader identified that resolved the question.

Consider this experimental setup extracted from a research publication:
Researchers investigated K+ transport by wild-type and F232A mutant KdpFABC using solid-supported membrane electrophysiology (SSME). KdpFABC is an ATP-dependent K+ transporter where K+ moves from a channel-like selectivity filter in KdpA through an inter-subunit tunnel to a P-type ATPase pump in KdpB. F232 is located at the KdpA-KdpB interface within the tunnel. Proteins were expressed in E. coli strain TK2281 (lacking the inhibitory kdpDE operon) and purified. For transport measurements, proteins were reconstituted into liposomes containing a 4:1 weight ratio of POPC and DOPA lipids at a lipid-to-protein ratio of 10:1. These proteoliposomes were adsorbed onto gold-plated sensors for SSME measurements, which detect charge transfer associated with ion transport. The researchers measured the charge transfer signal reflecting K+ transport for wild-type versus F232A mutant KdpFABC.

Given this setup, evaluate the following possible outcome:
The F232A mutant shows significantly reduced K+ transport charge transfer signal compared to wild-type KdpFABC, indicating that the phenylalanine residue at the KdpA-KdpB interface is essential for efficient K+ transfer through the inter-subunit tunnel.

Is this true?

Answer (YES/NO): YES